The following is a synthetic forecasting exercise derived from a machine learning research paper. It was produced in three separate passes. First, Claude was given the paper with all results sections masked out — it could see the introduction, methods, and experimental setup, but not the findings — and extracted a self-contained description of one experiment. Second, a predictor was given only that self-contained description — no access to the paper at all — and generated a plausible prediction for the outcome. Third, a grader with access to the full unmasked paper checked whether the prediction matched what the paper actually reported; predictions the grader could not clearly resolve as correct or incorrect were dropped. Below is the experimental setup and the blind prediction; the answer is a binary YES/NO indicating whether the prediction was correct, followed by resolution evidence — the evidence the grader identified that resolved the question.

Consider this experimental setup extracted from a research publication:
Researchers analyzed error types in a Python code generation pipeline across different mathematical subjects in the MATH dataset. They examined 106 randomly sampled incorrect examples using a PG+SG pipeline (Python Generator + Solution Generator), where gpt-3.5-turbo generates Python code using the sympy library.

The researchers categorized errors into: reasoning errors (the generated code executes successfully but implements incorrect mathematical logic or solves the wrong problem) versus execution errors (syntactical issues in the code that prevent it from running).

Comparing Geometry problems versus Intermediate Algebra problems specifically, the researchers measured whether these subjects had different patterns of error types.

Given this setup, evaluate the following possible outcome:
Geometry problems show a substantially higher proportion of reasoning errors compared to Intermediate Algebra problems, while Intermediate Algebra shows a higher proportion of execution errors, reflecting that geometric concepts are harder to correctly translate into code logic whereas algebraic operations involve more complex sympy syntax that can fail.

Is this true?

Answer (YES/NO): YES